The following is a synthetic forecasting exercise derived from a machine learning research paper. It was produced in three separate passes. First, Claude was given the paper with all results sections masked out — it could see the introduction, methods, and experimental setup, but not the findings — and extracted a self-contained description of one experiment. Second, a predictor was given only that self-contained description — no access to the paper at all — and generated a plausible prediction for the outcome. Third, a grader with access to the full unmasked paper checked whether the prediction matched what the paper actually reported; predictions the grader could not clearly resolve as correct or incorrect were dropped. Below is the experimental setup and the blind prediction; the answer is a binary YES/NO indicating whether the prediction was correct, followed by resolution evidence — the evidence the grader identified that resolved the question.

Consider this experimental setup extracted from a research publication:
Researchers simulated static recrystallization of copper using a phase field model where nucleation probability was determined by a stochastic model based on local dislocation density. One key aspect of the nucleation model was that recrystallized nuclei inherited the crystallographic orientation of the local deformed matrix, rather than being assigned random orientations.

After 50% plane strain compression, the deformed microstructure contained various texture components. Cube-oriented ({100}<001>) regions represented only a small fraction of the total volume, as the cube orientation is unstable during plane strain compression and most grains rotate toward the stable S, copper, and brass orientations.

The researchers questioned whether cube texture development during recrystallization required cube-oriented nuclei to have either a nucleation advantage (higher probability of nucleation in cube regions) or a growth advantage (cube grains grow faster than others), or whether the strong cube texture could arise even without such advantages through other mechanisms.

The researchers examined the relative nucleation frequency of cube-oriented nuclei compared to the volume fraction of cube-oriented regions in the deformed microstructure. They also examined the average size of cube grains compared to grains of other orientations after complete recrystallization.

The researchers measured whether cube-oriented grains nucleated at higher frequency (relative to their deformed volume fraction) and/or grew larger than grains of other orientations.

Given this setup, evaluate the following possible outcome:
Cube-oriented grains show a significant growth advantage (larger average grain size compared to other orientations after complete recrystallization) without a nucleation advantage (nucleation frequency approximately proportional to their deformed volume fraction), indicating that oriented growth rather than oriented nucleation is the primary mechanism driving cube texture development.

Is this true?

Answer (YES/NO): NO